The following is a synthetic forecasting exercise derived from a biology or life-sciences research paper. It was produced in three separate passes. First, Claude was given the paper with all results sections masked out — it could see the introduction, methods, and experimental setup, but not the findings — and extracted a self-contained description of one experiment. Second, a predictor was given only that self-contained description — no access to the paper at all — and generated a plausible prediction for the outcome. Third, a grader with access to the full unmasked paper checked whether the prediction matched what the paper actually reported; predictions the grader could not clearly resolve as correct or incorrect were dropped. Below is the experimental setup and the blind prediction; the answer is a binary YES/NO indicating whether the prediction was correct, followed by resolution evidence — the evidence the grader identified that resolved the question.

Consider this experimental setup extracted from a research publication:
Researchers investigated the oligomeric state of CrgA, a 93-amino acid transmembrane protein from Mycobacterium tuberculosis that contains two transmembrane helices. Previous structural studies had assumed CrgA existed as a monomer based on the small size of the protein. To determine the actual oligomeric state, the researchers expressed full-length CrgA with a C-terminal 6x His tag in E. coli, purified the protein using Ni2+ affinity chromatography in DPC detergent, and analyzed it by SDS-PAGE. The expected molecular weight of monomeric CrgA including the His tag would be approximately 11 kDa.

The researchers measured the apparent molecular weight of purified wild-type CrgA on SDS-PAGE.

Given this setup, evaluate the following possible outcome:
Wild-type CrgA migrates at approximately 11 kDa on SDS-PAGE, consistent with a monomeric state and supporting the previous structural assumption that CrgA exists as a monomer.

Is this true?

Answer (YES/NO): NO